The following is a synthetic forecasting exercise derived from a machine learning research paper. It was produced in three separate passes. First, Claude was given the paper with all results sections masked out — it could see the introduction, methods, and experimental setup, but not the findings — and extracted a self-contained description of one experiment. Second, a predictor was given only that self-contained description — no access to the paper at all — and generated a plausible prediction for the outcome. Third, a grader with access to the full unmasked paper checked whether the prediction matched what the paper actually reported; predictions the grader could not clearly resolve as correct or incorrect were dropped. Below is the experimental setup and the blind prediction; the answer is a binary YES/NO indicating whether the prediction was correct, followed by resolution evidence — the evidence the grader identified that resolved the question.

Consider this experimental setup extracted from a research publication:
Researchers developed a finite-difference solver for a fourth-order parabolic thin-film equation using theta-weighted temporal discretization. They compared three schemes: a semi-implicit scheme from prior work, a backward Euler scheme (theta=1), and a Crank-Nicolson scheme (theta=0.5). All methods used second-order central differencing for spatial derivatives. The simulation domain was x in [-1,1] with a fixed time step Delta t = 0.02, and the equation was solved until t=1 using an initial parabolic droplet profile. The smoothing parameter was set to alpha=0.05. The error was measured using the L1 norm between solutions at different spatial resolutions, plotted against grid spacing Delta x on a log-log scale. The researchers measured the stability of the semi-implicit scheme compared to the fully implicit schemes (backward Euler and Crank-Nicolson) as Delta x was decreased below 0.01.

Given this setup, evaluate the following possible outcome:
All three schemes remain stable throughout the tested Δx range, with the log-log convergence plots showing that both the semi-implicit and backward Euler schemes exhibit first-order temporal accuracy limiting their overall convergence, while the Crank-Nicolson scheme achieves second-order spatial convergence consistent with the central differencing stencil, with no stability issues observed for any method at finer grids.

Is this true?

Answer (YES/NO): NO